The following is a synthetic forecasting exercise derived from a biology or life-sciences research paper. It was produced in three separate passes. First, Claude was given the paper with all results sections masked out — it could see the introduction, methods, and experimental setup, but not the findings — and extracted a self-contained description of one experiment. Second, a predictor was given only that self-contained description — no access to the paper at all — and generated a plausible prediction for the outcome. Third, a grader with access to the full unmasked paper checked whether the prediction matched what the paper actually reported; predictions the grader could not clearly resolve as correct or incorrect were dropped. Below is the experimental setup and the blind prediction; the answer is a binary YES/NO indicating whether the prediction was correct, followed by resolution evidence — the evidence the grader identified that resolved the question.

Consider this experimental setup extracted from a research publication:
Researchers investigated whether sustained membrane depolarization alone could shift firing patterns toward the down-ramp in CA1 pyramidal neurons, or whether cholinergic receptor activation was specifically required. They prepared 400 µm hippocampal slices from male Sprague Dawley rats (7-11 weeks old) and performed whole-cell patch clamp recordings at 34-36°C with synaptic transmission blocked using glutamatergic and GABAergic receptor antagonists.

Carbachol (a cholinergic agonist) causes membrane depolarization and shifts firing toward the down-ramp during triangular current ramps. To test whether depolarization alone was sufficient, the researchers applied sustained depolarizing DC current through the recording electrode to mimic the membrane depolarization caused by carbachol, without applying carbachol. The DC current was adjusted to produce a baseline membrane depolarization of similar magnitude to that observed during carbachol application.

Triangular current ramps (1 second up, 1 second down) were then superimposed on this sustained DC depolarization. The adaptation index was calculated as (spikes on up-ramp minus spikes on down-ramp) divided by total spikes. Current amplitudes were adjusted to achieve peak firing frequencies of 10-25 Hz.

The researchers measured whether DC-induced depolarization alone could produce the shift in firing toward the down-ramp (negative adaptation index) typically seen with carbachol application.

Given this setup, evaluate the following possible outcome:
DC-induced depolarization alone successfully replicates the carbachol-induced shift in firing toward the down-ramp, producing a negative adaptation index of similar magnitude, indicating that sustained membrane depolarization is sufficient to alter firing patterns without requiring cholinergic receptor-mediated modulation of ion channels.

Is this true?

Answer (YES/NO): NO